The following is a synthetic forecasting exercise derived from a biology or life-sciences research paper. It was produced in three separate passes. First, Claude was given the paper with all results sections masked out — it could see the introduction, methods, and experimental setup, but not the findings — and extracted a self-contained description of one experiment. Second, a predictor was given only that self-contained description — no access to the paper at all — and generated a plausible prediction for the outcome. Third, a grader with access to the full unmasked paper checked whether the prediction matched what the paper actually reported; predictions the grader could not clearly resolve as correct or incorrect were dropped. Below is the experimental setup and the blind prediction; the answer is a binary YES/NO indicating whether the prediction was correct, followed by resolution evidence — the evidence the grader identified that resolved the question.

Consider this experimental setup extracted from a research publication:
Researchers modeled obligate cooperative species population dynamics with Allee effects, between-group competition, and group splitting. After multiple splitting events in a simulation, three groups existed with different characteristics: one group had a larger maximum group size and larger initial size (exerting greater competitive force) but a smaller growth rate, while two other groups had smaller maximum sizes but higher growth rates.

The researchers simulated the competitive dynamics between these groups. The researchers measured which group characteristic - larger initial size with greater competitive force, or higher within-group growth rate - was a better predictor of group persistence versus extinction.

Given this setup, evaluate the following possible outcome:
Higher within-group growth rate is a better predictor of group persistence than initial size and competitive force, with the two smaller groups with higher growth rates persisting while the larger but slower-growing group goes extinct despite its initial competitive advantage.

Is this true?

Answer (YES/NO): YES